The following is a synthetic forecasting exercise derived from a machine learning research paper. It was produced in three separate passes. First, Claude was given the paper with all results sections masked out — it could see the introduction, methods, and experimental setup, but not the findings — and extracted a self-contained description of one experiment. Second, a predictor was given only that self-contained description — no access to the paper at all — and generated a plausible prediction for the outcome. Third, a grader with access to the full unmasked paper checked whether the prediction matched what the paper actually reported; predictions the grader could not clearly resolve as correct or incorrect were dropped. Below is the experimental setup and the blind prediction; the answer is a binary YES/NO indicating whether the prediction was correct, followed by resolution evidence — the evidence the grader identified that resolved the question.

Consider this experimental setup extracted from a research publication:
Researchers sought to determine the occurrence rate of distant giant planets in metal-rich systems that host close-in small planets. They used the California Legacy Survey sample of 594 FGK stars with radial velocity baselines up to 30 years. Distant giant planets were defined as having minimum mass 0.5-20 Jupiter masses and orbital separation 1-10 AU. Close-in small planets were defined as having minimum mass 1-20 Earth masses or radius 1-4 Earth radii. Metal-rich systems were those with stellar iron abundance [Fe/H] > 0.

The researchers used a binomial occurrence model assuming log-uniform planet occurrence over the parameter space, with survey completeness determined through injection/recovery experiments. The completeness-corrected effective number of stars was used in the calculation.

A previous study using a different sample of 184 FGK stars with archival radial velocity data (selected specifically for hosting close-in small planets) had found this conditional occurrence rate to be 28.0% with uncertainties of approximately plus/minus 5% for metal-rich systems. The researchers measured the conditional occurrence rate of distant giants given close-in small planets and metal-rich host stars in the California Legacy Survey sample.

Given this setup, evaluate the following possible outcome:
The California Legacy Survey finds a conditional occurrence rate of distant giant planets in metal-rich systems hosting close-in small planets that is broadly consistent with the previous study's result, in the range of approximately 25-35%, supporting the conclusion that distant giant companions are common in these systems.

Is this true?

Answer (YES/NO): NO